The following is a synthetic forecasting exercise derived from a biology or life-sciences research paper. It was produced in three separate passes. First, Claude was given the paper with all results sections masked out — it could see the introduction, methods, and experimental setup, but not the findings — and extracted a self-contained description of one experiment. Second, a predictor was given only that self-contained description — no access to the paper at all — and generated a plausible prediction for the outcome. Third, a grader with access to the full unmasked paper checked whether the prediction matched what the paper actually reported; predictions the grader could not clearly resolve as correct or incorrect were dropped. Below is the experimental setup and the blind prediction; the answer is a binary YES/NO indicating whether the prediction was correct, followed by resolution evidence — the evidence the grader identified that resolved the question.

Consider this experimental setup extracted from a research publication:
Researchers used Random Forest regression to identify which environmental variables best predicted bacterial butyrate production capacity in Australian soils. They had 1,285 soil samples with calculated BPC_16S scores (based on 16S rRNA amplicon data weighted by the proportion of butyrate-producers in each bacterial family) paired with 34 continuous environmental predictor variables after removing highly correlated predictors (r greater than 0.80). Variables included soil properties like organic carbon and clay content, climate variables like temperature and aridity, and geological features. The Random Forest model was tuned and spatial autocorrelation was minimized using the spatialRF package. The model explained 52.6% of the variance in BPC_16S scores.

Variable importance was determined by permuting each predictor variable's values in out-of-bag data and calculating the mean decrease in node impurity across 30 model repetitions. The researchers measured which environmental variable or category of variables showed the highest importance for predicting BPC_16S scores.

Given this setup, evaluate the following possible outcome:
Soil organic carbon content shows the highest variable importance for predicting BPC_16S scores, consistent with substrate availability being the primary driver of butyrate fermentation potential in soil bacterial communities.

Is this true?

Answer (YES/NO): NO